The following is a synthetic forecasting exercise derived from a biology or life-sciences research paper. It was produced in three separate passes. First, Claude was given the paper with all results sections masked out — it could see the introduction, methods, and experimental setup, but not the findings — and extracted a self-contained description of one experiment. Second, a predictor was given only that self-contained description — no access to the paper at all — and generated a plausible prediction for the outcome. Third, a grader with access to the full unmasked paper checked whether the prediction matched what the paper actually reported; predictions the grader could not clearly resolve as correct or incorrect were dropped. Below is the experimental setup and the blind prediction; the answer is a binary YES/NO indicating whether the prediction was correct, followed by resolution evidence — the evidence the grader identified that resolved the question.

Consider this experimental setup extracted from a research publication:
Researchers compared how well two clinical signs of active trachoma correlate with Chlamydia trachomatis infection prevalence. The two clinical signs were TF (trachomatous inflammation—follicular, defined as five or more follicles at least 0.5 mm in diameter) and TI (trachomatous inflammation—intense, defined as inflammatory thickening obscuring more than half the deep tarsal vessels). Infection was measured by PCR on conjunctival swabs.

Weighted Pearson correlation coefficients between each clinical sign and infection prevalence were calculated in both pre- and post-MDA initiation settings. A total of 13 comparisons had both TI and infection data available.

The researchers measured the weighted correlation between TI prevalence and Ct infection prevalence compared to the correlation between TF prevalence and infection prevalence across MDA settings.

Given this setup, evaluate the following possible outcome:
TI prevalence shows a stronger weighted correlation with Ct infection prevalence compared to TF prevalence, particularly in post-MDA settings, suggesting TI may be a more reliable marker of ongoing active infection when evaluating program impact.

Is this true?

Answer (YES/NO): YES